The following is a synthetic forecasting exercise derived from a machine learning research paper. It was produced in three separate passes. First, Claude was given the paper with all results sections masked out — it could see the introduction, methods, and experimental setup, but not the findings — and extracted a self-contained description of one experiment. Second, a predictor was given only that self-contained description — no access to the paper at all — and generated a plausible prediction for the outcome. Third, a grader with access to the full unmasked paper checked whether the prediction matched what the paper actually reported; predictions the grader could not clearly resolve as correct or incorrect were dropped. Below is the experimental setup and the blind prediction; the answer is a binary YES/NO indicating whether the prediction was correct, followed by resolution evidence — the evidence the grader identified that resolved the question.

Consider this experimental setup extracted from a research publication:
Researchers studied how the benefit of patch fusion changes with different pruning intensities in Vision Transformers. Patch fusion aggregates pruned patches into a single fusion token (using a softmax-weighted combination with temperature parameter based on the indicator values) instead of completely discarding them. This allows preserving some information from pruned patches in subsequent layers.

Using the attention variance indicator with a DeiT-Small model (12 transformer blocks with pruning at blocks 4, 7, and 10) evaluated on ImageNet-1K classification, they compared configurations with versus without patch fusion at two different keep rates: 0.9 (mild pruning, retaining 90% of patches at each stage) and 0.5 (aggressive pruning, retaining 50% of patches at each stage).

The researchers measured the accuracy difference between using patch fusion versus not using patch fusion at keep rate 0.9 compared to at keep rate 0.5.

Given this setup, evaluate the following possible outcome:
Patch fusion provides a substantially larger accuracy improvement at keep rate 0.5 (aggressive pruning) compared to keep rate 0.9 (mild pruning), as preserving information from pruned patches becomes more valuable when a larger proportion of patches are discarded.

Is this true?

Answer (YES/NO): YES